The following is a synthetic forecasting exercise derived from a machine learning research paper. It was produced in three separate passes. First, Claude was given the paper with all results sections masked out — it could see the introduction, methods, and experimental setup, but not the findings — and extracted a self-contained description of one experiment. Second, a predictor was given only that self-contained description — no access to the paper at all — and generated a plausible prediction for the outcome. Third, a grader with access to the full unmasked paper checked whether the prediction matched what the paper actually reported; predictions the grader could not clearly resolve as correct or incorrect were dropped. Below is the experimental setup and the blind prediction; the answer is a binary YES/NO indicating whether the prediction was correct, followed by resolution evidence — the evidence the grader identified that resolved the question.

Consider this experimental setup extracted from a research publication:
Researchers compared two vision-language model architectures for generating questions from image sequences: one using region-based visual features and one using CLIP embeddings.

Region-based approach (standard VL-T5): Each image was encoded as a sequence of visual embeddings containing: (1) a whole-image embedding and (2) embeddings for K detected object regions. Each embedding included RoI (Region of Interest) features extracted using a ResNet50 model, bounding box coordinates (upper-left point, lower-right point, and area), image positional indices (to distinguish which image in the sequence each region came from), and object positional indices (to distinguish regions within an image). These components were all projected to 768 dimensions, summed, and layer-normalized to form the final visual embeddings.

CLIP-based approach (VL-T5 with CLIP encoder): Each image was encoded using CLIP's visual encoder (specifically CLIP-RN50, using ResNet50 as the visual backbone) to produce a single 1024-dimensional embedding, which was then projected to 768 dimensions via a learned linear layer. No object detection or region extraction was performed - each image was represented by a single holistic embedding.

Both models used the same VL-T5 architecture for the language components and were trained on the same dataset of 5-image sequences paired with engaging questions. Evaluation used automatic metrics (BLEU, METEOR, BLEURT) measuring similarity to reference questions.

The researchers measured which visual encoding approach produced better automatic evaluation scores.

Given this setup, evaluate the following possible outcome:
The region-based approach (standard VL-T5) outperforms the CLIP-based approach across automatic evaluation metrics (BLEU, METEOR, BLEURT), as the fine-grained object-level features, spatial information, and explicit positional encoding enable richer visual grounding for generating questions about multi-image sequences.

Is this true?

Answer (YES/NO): NO